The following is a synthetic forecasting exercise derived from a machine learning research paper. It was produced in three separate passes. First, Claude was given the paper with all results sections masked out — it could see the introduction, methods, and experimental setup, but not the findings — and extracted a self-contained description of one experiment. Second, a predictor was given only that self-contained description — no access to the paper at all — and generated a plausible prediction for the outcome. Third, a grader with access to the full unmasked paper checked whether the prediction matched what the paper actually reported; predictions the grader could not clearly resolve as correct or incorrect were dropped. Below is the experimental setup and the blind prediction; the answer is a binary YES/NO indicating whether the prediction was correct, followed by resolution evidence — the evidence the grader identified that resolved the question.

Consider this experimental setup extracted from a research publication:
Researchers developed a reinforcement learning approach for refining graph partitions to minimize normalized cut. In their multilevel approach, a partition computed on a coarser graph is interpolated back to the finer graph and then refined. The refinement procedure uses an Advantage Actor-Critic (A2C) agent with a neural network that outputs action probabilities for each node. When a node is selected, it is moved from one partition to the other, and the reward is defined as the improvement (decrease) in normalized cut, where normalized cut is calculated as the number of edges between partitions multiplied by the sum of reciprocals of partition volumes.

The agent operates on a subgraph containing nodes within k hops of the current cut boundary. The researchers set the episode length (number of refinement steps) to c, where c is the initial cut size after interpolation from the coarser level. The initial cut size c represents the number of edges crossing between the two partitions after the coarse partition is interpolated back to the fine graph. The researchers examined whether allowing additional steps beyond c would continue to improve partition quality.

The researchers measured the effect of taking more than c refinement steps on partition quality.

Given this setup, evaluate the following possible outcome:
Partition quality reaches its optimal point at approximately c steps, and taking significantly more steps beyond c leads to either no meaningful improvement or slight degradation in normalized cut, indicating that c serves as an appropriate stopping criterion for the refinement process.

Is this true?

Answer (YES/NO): YES